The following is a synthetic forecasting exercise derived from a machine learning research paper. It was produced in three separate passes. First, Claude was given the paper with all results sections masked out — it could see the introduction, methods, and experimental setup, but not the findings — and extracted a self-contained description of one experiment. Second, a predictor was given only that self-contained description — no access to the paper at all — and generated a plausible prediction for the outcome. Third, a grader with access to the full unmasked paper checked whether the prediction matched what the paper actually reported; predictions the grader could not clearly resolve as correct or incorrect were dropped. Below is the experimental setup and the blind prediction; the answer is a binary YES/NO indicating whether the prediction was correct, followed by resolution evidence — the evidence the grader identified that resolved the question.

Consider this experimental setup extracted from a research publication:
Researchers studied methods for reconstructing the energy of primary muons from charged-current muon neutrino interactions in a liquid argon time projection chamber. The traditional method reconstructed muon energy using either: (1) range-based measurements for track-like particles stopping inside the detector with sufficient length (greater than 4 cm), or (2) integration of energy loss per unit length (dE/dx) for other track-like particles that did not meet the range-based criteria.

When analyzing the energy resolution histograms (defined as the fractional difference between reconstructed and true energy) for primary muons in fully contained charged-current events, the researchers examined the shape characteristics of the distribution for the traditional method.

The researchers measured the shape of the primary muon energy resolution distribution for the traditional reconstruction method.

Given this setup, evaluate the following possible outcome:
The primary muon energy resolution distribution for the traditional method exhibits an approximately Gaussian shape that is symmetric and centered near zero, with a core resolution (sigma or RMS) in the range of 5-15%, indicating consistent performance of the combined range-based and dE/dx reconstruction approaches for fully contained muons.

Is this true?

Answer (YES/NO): NO